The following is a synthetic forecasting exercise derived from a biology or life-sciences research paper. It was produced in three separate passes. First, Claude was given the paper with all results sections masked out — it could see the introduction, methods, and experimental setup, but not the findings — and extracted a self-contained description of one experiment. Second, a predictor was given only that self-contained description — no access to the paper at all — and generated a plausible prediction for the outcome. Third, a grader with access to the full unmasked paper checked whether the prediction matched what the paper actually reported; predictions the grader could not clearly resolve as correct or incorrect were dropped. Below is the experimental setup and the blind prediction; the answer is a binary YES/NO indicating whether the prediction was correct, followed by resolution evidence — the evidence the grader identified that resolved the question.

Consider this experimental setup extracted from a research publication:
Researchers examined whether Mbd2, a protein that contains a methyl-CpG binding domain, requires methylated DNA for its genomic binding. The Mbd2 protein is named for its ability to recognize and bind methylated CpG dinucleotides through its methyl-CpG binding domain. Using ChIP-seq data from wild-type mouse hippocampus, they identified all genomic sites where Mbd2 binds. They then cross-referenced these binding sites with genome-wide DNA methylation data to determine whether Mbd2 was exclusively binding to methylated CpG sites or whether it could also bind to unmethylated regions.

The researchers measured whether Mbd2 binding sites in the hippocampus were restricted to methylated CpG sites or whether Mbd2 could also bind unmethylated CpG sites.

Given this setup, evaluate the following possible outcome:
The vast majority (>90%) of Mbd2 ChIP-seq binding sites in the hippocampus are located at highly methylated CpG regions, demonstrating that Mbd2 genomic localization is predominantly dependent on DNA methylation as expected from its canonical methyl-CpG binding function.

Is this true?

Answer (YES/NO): NO